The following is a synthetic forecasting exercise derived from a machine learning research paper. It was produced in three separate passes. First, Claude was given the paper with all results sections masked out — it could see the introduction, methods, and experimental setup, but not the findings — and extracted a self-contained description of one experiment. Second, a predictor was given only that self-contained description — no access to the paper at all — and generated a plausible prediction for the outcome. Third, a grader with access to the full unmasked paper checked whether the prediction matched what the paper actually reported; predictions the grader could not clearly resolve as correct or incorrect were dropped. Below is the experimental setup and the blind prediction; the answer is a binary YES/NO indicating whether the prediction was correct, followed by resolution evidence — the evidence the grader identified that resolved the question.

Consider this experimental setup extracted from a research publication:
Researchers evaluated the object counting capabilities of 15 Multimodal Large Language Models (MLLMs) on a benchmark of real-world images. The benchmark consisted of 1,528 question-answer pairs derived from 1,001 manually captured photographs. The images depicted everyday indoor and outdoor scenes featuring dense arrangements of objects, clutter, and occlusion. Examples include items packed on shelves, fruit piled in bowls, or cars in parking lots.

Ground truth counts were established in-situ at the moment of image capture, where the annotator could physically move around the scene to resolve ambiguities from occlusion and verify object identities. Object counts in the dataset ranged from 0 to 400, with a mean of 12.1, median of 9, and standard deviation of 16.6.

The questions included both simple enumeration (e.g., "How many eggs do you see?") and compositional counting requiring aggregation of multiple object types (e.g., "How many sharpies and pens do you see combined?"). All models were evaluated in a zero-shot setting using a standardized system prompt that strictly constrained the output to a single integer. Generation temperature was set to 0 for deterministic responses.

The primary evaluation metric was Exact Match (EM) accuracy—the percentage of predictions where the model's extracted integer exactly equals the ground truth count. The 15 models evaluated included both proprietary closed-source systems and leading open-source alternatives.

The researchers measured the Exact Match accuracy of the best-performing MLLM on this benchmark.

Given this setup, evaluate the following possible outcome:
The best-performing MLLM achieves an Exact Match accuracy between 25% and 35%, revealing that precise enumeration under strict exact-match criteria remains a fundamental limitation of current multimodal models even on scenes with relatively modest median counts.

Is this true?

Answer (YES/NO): NO